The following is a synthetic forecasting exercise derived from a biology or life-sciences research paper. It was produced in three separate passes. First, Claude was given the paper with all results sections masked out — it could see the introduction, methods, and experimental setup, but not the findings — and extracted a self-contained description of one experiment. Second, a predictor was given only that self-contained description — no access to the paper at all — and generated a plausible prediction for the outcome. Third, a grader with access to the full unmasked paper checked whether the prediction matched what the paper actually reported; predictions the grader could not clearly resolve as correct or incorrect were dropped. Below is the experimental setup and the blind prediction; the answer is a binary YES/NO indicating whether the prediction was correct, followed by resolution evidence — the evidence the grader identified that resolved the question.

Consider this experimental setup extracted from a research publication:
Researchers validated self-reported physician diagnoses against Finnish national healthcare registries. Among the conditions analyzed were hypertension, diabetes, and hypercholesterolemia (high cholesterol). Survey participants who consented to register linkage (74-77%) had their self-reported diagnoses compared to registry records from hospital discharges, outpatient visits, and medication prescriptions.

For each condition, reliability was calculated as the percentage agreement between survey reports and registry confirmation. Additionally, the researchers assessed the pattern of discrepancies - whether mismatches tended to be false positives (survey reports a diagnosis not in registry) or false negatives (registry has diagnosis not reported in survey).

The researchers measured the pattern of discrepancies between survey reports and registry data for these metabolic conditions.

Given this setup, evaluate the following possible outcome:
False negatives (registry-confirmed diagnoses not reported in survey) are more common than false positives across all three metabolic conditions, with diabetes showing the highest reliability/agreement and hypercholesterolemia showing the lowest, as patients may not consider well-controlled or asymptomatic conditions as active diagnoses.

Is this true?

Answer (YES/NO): NO